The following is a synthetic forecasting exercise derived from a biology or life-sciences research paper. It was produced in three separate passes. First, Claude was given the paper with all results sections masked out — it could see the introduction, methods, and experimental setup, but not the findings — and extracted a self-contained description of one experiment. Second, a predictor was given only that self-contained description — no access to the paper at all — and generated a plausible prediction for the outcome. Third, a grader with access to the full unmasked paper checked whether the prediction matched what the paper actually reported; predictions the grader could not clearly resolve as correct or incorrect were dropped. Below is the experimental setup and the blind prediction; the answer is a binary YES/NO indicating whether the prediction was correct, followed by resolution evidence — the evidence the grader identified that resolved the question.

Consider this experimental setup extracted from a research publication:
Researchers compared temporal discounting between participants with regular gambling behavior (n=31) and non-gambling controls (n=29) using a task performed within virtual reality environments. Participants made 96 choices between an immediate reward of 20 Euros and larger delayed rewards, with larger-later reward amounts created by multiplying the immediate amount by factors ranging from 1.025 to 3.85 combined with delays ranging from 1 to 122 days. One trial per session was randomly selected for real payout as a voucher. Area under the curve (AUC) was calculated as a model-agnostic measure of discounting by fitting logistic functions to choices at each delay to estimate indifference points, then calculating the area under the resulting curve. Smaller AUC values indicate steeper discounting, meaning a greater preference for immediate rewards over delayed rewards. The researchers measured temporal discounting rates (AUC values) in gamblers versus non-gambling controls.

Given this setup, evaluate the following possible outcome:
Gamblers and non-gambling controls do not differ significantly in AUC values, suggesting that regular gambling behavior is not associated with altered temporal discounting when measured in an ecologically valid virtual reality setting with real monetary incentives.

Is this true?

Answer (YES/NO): NO